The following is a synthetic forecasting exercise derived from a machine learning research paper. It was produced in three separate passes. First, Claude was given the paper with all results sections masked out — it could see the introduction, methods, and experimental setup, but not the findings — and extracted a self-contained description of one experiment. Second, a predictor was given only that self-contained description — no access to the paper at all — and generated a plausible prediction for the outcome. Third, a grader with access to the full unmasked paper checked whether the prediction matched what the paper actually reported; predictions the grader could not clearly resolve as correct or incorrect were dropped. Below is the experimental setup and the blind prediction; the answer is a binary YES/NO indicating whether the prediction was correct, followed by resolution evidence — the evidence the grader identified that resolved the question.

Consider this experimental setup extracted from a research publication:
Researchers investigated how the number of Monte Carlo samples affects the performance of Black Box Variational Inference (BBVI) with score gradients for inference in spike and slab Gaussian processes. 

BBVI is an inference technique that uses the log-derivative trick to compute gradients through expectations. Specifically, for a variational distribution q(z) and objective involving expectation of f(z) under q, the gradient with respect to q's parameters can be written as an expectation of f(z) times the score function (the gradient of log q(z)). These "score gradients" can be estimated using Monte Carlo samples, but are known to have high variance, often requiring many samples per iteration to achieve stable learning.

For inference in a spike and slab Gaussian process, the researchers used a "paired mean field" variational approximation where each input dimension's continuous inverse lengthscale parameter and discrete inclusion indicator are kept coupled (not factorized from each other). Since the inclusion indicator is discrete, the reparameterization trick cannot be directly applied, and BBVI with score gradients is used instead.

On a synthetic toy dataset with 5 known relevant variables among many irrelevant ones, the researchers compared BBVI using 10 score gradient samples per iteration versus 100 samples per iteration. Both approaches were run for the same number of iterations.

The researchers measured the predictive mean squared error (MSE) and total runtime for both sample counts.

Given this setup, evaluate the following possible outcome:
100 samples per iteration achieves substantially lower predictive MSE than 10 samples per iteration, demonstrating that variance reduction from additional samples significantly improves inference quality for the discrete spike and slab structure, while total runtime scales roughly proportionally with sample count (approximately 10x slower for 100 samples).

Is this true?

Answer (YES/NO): NO